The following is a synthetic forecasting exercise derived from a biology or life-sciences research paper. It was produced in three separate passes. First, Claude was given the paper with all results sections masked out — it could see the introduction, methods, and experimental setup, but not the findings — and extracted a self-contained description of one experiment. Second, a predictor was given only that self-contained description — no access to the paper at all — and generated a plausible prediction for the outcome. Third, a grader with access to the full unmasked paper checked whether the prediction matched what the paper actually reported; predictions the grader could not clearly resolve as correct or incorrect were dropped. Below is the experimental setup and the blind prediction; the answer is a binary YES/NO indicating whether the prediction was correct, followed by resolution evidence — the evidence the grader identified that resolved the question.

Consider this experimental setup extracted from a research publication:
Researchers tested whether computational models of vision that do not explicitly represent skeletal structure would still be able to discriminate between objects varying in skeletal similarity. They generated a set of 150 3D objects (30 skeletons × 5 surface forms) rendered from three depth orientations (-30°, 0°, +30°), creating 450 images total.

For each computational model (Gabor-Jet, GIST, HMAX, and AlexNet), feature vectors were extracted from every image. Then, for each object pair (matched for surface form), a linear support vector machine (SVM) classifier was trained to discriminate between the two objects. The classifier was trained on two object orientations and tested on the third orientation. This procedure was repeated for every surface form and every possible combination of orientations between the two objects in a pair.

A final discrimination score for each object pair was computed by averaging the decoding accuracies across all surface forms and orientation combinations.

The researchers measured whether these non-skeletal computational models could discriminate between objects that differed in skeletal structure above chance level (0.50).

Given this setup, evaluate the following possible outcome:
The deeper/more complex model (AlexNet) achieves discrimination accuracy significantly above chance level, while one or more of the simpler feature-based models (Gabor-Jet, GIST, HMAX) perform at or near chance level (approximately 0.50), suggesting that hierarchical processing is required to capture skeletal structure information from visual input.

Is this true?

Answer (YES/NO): NO